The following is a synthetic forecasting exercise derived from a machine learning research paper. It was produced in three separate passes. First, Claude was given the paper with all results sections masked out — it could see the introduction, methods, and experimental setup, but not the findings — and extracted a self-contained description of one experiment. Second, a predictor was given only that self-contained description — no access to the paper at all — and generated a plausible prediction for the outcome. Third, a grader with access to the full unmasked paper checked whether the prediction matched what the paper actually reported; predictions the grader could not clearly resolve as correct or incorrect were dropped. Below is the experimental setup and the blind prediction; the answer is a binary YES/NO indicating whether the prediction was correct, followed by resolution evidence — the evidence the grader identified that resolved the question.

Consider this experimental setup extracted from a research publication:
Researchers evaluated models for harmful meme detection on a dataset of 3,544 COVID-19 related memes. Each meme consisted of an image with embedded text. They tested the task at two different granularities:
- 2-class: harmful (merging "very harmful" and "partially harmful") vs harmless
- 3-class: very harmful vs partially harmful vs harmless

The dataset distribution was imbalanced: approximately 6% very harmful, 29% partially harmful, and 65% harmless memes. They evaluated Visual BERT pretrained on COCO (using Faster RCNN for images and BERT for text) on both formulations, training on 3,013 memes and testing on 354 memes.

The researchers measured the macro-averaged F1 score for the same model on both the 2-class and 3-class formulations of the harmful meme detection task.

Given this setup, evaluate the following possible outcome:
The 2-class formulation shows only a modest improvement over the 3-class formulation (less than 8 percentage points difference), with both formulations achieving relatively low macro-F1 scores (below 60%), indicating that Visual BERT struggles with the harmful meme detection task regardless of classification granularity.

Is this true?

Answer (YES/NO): NO